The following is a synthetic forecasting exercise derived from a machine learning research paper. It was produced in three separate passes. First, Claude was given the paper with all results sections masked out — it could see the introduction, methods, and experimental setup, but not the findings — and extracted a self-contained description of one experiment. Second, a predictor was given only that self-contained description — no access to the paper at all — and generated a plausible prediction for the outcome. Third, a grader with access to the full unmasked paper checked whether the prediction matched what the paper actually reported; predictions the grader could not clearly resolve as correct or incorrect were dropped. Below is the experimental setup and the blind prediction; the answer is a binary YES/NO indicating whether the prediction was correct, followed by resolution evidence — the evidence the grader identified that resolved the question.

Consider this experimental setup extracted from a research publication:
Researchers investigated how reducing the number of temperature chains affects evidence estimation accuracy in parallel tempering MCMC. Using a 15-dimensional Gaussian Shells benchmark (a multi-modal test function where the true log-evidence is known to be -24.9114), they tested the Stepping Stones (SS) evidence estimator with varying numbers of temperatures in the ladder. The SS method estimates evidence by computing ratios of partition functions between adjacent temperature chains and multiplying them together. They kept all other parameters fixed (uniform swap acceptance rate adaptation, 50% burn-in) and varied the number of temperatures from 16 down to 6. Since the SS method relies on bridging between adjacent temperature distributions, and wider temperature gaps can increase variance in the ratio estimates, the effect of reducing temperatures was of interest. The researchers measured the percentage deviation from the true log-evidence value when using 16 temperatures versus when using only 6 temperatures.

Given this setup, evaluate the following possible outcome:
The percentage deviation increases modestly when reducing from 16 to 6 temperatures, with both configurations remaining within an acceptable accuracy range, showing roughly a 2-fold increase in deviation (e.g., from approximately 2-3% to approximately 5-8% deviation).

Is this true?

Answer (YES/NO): NO